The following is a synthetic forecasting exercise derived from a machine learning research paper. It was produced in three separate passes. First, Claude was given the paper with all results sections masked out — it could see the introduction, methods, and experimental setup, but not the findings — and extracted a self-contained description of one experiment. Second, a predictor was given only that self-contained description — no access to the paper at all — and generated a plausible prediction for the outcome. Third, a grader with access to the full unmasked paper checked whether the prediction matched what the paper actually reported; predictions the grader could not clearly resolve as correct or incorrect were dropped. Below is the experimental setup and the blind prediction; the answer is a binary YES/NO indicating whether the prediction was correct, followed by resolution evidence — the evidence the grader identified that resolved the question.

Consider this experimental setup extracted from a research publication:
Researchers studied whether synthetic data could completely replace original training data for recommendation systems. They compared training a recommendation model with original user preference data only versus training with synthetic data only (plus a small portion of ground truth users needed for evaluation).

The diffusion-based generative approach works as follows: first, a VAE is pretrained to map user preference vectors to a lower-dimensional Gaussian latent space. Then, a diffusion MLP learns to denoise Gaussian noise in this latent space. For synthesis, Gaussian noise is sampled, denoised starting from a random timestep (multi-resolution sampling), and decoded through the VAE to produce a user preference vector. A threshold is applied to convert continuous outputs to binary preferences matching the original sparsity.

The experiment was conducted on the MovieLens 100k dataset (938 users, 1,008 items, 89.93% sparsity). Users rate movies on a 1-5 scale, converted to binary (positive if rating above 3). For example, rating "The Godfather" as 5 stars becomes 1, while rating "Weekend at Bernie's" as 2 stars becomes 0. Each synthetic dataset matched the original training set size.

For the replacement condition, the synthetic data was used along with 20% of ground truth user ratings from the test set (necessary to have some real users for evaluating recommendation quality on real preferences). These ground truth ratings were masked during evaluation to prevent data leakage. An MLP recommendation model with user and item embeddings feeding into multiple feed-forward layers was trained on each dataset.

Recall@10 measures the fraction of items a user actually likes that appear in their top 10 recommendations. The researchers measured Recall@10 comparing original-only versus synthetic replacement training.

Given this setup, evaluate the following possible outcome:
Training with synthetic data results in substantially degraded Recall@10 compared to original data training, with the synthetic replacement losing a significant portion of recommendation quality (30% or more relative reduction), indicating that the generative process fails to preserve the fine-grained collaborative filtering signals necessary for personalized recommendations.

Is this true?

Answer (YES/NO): NO